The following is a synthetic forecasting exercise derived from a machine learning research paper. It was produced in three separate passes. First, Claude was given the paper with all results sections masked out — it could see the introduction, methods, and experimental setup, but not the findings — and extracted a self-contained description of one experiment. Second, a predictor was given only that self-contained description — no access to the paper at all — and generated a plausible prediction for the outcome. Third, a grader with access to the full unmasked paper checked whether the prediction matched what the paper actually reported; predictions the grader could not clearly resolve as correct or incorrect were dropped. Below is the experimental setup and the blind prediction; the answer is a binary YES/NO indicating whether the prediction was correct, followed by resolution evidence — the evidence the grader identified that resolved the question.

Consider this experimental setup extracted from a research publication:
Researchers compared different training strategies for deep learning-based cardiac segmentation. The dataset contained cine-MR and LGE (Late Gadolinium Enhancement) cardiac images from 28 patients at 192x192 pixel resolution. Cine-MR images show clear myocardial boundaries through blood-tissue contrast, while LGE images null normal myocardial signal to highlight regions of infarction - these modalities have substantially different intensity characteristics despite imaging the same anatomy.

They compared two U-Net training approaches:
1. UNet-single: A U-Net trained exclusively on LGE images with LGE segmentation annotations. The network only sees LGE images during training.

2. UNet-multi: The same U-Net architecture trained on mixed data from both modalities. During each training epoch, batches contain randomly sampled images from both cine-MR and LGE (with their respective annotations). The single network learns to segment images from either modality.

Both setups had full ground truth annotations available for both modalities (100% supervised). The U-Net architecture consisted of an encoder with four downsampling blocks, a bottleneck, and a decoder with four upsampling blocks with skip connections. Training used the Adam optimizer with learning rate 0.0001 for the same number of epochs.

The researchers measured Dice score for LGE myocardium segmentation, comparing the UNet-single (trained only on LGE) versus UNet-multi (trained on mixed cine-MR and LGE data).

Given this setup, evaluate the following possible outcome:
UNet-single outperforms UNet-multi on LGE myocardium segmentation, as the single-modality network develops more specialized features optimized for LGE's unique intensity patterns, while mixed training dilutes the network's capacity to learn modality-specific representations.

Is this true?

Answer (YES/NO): NO